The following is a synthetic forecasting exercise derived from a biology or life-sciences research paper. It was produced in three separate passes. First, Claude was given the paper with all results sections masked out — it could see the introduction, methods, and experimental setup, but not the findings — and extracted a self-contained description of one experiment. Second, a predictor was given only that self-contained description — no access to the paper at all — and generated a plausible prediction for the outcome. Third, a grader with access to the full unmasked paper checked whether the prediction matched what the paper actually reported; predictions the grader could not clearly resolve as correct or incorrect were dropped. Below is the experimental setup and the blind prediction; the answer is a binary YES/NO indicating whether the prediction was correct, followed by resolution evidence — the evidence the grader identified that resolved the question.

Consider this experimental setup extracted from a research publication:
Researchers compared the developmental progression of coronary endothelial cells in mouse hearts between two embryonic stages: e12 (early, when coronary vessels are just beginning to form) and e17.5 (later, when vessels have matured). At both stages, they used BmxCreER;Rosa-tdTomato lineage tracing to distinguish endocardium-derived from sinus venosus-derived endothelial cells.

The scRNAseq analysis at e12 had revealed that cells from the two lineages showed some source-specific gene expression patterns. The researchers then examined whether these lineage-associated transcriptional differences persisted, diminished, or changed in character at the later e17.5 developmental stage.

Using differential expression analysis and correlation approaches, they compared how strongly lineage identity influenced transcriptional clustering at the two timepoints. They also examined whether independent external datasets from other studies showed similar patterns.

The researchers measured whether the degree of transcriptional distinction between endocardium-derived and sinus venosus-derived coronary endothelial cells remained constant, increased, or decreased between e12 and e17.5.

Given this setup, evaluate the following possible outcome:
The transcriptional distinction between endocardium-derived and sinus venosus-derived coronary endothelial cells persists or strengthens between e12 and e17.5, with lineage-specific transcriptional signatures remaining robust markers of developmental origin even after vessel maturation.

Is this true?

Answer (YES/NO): NO